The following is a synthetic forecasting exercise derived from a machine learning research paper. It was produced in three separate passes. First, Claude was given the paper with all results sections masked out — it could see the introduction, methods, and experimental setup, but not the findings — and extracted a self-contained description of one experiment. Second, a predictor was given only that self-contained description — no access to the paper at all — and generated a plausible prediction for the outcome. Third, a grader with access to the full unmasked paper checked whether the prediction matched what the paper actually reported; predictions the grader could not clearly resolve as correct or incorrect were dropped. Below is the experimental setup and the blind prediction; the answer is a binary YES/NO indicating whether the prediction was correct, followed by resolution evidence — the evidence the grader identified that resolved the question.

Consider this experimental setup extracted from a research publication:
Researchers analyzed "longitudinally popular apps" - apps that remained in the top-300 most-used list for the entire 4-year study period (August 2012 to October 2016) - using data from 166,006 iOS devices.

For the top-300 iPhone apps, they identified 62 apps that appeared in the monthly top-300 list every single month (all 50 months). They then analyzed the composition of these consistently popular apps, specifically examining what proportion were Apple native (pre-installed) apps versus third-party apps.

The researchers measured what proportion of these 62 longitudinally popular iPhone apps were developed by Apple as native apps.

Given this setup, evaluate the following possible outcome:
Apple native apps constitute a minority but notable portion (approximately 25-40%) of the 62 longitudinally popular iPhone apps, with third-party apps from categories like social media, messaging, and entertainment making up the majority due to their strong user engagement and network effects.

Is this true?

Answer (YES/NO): YES